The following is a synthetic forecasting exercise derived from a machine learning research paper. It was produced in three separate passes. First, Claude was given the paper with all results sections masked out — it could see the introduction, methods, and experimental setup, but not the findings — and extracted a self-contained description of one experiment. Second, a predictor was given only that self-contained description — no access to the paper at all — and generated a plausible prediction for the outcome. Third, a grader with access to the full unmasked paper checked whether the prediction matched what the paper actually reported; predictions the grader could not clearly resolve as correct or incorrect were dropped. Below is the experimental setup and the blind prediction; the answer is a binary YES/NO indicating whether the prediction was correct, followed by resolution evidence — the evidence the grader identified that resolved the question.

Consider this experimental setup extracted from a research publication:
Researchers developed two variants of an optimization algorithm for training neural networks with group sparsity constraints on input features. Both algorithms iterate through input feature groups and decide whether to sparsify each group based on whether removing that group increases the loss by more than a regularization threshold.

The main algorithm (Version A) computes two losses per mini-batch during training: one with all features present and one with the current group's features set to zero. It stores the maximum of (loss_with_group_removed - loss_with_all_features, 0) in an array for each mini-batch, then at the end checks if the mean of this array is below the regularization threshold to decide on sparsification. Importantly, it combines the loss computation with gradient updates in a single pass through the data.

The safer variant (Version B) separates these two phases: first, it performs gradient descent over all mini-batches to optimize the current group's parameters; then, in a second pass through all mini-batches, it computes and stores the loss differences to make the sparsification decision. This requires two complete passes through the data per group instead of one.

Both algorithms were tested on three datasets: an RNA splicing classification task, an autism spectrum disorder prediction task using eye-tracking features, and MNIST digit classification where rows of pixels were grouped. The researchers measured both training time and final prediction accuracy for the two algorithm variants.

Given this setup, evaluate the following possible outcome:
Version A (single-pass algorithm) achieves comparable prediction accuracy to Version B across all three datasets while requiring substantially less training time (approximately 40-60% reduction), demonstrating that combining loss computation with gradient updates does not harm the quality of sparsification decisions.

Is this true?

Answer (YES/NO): NO